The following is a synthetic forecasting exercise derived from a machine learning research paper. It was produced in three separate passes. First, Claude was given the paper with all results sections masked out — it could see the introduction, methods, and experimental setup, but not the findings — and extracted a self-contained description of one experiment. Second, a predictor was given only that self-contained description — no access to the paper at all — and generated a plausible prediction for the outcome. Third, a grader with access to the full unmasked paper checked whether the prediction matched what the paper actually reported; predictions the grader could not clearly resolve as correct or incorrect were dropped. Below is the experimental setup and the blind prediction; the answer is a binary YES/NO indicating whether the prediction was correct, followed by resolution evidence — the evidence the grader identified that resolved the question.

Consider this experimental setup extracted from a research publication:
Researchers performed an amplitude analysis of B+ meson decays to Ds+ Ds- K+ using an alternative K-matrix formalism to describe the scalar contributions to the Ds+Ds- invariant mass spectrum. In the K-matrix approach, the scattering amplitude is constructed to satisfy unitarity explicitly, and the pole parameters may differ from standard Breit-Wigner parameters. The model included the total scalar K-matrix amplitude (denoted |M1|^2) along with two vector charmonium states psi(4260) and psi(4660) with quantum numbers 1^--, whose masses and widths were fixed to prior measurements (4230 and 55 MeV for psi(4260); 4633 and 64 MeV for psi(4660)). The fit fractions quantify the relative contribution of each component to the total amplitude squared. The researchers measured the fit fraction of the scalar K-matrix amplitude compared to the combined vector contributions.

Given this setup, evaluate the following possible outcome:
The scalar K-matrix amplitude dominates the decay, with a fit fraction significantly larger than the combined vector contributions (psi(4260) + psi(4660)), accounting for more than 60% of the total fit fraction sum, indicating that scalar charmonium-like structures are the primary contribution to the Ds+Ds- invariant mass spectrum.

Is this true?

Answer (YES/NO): YES